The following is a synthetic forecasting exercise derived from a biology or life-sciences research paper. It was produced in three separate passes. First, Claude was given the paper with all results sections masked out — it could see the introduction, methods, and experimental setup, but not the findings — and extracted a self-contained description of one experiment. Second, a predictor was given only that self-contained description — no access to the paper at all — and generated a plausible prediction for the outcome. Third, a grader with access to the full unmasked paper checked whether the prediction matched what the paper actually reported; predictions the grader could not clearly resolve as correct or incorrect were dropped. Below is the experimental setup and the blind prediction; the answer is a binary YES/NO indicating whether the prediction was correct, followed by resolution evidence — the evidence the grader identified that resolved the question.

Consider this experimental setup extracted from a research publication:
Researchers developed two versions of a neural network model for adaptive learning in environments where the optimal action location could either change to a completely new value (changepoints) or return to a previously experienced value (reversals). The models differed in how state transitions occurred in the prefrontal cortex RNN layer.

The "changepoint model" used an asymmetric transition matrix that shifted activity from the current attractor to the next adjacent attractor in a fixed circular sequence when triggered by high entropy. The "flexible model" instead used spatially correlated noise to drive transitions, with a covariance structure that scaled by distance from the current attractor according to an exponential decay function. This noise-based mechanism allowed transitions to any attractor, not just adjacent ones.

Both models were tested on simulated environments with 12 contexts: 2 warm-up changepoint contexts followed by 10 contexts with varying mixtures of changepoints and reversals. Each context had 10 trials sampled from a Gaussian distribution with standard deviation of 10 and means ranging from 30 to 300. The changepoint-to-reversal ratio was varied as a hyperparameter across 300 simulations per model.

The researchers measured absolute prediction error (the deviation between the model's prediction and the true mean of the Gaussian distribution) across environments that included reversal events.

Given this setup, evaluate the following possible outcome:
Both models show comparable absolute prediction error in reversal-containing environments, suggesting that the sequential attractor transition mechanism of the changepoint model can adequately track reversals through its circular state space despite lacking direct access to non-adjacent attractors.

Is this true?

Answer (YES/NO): NO